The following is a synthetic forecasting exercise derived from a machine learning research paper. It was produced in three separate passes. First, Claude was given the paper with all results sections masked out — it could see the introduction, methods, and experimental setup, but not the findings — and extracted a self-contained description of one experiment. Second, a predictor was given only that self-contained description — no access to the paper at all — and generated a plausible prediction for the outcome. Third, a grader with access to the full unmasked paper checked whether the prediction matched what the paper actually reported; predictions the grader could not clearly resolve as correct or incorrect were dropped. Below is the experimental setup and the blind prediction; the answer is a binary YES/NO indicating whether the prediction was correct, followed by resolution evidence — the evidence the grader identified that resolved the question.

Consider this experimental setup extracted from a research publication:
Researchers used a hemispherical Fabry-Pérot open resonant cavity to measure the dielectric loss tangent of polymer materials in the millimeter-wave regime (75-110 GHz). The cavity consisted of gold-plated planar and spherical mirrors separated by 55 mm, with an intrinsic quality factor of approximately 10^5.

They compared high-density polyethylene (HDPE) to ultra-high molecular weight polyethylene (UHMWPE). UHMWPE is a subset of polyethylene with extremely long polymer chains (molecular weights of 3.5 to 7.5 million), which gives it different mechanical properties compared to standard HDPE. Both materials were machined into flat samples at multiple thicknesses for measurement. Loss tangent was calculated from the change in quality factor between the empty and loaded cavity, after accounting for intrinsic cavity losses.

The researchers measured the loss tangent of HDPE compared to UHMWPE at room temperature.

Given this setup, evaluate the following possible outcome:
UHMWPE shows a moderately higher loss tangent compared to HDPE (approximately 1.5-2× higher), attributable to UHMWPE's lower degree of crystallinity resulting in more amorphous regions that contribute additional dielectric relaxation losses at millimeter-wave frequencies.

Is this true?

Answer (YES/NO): NO